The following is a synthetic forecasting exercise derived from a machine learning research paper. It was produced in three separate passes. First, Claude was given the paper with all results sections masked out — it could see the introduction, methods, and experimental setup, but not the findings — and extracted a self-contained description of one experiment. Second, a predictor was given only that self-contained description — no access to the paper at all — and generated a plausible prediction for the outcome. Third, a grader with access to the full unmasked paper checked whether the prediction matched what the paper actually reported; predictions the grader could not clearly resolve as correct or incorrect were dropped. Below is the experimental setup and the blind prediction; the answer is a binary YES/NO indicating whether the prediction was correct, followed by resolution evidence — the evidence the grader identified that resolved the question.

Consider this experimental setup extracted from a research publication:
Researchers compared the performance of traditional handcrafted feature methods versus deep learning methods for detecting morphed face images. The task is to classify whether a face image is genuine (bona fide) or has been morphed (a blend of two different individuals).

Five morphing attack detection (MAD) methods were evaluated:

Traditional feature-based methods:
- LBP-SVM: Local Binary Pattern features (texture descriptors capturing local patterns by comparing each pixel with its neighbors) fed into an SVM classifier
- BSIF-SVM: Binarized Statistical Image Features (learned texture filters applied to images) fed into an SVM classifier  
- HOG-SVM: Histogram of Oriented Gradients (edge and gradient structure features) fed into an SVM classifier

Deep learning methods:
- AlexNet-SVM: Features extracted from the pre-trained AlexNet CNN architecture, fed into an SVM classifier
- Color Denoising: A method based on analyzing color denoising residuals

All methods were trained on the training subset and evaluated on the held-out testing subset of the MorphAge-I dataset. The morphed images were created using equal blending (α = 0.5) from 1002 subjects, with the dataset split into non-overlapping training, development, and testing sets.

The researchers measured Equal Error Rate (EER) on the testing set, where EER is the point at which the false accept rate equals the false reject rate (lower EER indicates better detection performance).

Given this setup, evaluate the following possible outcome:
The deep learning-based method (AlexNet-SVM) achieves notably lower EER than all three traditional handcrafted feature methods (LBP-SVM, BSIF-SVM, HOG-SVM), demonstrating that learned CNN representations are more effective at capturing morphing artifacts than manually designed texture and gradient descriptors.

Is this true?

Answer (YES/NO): YES